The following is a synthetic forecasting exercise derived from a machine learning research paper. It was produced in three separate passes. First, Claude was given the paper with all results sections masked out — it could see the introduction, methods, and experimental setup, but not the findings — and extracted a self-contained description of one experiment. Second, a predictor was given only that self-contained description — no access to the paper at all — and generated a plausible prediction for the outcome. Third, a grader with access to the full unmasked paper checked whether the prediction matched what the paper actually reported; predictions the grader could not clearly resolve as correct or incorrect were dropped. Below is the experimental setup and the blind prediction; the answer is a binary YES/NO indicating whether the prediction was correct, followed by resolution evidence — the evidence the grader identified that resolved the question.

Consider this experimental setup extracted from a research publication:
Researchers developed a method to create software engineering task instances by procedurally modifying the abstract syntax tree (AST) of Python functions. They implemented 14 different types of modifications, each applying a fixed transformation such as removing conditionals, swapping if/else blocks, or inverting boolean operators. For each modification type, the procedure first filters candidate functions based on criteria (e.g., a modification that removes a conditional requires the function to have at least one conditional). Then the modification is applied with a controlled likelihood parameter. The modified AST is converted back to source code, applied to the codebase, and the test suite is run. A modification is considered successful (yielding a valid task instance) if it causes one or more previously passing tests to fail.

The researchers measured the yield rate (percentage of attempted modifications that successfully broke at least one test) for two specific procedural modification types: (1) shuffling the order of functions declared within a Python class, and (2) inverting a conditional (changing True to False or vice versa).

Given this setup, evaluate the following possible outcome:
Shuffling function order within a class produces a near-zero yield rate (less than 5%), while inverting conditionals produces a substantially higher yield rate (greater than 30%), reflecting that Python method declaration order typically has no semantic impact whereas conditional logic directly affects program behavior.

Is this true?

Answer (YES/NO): YES